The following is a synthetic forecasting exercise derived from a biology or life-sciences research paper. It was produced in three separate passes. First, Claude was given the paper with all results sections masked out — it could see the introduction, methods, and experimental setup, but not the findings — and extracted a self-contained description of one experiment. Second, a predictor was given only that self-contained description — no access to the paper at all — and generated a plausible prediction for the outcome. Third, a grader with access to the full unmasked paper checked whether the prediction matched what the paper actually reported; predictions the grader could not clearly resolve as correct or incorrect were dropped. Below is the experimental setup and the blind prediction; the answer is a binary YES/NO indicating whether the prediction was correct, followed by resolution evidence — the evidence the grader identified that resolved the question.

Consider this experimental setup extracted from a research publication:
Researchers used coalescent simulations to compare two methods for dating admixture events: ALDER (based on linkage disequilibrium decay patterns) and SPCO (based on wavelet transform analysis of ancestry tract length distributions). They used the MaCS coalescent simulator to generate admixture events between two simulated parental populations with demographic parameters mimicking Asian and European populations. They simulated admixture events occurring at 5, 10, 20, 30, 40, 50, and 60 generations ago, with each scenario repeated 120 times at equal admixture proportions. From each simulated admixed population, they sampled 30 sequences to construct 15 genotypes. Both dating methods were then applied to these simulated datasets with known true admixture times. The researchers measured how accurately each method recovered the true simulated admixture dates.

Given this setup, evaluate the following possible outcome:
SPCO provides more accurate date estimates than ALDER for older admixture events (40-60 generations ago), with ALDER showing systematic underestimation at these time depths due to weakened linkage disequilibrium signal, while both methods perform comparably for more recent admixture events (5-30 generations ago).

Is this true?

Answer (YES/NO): NO